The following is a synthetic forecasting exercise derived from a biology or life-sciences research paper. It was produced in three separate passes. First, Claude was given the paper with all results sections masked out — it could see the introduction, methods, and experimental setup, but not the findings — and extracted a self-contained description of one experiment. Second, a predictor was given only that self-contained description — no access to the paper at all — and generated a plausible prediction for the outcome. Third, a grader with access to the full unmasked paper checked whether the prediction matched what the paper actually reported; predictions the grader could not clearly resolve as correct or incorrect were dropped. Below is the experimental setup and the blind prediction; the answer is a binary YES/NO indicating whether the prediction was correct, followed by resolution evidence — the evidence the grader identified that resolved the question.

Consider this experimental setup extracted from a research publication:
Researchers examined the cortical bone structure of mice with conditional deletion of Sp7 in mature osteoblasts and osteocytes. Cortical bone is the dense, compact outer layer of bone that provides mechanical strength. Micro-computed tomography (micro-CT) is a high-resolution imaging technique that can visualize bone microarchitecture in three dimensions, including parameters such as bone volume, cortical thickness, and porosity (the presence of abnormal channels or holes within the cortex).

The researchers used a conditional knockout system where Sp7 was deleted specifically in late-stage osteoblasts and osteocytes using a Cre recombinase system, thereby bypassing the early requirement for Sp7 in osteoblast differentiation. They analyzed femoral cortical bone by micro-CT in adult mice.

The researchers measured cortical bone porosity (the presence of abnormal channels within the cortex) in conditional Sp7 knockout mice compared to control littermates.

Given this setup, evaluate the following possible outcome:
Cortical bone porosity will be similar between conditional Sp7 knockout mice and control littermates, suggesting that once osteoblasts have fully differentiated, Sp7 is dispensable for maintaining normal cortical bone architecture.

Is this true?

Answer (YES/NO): NO